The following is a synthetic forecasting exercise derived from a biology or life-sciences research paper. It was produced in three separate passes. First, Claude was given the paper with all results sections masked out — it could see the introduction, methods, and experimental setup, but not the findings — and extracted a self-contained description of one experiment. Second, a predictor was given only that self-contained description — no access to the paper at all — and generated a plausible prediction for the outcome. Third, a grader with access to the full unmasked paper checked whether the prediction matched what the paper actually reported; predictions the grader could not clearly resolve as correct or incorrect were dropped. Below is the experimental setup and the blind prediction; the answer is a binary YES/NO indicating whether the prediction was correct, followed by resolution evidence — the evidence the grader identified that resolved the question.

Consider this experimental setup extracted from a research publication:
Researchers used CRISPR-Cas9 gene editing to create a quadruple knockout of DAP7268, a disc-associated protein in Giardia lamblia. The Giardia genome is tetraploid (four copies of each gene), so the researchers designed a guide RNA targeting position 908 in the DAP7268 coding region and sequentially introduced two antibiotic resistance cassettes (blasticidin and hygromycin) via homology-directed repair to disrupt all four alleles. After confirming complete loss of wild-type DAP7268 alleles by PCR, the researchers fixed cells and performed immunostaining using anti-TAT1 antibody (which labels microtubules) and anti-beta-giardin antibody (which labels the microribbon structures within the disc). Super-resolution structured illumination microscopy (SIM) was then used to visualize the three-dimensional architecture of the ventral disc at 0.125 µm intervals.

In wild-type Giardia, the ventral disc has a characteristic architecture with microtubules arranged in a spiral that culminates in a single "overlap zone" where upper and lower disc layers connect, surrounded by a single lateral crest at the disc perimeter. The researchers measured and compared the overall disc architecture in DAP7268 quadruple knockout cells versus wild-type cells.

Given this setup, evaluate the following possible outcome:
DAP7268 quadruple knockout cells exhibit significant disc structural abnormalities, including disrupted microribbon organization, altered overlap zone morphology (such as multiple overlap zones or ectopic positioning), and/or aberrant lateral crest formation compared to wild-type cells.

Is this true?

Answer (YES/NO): YES